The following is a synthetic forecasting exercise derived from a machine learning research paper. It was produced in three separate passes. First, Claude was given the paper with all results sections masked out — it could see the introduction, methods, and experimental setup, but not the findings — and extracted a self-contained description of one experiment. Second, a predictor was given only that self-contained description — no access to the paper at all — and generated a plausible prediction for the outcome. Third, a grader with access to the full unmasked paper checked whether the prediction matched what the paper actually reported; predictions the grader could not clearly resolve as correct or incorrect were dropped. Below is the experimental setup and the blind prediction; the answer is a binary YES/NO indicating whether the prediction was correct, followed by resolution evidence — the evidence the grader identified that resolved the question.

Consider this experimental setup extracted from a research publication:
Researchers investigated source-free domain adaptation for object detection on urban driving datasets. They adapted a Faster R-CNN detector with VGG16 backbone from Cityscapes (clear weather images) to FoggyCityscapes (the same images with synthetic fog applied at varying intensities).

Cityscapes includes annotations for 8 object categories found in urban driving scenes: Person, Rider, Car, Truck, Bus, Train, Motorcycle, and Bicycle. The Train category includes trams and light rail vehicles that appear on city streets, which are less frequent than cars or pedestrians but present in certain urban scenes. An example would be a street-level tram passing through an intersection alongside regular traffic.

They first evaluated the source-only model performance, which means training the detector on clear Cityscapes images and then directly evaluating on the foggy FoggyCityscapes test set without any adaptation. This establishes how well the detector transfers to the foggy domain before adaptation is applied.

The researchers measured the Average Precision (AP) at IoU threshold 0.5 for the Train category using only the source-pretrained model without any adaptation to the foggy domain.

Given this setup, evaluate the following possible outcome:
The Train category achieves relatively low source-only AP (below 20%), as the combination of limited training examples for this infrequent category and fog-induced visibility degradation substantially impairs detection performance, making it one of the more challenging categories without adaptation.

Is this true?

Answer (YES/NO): YES